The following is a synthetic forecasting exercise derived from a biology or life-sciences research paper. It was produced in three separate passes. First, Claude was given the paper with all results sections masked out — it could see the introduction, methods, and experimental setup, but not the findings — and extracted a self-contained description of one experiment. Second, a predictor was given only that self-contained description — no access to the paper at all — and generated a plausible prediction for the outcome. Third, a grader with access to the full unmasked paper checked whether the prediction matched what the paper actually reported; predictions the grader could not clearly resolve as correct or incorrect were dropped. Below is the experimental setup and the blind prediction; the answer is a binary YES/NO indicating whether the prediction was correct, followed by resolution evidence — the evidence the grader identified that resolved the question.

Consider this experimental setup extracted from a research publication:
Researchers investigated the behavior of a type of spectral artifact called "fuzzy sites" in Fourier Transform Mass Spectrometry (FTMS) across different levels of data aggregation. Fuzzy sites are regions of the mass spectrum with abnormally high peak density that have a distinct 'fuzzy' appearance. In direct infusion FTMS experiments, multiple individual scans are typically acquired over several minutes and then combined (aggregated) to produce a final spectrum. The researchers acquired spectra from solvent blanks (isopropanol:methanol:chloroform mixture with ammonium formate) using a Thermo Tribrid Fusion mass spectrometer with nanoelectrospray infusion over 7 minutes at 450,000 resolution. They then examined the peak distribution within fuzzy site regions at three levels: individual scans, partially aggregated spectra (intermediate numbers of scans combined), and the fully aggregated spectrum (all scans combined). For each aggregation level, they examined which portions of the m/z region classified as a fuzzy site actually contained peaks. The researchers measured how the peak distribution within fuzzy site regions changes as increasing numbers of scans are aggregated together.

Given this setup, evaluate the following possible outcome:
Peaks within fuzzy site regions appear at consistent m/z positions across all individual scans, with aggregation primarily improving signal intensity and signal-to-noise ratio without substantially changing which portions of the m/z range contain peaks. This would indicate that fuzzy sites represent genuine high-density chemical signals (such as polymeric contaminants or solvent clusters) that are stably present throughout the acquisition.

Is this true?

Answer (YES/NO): NO